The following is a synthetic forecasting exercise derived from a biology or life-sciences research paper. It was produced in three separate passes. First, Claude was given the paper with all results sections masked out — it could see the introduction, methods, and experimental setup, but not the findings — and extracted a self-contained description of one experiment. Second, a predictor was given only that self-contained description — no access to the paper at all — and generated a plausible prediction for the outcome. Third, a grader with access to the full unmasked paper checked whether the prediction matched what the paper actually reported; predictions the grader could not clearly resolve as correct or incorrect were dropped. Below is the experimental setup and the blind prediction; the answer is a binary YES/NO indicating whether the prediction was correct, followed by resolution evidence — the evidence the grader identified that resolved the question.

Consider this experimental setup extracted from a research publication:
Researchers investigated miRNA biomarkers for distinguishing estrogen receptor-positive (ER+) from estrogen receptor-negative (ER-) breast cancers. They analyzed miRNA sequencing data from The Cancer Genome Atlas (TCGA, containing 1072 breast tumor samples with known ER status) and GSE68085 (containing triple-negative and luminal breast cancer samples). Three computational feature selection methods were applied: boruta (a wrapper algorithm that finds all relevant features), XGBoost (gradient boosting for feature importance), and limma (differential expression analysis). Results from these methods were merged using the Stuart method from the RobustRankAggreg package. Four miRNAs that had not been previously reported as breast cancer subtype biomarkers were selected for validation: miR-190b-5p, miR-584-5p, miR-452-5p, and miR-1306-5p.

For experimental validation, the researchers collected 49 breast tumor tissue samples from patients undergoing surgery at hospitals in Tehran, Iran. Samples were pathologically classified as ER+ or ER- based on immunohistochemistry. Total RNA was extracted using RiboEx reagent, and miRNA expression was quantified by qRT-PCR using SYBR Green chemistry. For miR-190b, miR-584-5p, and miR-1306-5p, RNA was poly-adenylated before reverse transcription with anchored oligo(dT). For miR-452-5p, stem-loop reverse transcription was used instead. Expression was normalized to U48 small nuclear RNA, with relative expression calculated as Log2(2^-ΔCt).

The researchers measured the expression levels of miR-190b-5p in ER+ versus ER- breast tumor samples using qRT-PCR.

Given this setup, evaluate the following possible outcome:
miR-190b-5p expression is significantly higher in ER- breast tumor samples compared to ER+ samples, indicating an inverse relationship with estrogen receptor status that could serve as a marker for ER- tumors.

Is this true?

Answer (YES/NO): NO